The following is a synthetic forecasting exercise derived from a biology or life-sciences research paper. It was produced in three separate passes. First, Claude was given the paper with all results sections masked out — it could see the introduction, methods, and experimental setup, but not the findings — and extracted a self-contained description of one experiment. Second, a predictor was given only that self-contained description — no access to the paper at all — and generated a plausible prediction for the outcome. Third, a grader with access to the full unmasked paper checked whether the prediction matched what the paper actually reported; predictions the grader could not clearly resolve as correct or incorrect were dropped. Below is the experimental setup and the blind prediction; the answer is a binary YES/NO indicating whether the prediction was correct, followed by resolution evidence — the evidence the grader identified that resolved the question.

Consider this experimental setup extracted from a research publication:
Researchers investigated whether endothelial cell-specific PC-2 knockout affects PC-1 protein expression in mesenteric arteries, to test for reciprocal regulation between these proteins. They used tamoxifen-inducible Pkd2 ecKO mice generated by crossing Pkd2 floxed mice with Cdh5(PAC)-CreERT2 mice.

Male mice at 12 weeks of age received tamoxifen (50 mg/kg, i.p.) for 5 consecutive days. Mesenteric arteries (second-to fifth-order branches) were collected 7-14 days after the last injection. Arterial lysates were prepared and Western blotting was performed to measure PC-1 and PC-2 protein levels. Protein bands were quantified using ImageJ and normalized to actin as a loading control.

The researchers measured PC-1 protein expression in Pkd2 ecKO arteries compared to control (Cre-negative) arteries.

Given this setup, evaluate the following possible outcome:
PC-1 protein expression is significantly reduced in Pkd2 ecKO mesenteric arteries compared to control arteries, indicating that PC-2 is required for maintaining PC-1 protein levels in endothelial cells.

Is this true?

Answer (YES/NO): NO